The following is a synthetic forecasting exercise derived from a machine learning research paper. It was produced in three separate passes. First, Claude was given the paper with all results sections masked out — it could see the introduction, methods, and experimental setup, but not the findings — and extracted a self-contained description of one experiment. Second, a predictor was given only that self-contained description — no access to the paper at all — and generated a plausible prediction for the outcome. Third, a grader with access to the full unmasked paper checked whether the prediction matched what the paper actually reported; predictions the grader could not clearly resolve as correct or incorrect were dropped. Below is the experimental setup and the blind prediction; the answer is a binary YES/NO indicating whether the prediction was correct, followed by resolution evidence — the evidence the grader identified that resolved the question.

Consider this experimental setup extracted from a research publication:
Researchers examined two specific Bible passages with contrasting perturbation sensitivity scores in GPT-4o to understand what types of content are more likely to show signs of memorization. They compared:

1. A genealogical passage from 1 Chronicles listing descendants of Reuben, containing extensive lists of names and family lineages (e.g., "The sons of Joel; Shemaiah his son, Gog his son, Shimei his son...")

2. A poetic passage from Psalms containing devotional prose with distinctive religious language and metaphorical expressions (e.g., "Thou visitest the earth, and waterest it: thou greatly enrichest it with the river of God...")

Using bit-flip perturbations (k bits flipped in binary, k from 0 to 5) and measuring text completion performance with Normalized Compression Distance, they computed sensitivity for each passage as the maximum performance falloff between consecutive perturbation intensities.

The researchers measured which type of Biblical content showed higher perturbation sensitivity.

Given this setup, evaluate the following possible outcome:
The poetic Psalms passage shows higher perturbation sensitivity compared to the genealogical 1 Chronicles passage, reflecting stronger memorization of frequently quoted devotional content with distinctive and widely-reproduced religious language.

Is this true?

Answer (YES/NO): YES